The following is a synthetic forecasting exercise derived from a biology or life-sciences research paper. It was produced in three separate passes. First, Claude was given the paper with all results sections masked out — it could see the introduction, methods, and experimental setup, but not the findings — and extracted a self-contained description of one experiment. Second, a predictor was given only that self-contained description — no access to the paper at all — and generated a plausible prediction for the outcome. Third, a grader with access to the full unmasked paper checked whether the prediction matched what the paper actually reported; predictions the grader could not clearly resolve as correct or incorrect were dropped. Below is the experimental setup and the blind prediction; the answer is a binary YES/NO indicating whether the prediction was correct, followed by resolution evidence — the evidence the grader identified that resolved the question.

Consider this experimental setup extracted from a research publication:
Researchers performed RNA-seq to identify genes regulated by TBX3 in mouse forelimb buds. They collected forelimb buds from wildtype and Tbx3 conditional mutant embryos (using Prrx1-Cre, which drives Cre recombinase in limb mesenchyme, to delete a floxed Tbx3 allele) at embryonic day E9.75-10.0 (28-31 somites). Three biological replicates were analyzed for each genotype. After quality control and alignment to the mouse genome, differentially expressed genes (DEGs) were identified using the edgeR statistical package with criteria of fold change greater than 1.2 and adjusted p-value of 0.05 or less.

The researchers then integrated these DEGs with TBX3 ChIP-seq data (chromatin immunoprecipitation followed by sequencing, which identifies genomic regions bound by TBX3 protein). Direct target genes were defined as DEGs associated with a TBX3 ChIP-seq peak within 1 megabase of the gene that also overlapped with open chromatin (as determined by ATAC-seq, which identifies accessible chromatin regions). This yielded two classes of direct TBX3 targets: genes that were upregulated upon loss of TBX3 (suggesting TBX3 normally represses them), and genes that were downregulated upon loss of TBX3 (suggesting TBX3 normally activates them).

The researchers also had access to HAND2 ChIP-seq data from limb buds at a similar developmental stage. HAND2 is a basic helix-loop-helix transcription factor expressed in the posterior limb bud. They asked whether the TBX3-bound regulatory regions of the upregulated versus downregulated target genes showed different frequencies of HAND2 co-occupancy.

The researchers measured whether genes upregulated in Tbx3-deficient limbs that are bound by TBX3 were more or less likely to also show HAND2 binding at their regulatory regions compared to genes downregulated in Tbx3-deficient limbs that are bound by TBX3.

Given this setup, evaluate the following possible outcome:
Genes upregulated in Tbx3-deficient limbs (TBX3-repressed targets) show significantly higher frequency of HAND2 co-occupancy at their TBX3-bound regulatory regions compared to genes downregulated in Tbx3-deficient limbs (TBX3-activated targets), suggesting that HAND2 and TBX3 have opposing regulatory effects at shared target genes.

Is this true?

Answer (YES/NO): NO